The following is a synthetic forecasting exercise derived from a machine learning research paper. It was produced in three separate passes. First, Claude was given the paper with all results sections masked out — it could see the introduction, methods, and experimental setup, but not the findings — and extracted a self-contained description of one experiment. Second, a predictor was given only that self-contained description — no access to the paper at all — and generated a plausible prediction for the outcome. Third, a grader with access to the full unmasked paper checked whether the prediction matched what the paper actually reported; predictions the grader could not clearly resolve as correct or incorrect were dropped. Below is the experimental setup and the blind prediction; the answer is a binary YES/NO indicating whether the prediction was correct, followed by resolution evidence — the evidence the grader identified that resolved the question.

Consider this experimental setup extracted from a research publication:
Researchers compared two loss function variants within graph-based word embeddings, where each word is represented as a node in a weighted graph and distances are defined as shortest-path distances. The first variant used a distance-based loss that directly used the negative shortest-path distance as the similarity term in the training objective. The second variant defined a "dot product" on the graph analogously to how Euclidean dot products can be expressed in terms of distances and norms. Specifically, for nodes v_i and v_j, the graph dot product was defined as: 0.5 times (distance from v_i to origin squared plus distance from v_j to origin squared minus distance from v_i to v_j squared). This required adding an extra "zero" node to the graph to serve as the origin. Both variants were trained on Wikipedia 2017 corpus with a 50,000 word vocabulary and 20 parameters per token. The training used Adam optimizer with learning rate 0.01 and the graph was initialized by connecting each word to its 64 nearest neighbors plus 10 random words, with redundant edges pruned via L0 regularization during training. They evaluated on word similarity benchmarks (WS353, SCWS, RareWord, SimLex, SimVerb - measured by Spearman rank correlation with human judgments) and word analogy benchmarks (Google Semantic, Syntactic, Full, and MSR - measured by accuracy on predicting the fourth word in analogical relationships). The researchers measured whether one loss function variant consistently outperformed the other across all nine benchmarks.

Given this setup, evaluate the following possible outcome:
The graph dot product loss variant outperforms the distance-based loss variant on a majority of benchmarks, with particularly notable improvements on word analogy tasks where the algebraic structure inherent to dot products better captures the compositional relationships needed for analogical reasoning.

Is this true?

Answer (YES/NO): YES